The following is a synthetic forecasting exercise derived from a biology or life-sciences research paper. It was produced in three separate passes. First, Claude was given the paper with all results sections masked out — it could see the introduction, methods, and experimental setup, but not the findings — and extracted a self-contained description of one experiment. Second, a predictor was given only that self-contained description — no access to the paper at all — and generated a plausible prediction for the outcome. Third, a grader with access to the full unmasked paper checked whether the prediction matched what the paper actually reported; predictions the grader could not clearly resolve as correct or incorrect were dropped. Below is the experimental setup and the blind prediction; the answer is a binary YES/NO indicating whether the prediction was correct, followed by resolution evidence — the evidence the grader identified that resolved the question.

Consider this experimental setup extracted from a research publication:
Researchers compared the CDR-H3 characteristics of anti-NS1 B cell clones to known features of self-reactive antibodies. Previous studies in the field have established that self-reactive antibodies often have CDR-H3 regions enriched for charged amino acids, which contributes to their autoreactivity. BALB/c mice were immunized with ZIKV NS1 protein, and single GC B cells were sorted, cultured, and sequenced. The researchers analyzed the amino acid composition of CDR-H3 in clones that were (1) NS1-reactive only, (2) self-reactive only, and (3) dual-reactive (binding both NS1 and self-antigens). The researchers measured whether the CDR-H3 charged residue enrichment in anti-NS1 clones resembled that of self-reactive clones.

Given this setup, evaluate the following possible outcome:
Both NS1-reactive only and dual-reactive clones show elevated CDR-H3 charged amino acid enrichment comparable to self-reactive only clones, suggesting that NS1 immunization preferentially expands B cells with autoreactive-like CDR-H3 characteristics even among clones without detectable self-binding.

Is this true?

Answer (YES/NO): YES